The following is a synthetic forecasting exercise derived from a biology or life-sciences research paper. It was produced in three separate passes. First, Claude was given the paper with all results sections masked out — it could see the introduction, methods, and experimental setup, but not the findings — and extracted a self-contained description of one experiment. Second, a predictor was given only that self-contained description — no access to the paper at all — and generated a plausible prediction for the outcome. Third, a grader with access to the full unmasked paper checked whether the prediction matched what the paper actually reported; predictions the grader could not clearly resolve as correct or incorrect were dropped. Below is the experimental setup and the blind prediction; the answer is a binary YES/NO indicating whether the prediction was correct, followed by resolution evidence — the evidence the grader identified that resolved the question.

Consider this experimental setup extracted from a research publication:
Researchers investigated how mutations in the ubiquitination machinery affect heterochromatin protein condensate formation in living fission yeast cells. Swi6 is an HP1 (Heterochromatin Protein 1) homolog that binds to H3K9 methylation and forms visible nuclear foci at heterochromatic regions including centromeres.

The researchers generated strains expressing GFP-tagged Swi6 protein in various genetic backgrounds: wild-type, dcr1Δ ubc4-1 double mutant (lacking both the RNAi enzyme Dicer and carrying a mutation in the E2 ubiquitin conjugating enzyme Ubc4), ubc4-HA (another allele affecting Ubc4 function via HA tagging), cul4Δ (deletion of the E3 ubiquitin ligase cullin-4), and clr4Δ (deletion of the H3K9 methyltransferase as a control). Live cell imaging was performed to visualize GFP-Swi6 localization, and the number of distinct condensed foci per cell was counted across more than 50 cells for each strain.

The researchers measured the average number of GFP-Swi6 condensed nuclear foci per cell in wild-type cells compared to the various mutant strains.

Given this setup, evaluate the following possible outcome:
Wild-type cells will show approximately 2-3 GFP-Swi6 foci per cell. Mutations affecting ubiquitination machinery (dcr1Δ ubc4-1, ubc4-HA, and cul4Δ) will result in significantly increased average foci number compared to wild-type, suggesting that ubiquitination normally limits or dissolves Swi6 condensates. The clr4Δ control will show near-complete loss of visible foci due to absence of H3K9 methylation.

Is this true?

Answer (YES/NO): NO